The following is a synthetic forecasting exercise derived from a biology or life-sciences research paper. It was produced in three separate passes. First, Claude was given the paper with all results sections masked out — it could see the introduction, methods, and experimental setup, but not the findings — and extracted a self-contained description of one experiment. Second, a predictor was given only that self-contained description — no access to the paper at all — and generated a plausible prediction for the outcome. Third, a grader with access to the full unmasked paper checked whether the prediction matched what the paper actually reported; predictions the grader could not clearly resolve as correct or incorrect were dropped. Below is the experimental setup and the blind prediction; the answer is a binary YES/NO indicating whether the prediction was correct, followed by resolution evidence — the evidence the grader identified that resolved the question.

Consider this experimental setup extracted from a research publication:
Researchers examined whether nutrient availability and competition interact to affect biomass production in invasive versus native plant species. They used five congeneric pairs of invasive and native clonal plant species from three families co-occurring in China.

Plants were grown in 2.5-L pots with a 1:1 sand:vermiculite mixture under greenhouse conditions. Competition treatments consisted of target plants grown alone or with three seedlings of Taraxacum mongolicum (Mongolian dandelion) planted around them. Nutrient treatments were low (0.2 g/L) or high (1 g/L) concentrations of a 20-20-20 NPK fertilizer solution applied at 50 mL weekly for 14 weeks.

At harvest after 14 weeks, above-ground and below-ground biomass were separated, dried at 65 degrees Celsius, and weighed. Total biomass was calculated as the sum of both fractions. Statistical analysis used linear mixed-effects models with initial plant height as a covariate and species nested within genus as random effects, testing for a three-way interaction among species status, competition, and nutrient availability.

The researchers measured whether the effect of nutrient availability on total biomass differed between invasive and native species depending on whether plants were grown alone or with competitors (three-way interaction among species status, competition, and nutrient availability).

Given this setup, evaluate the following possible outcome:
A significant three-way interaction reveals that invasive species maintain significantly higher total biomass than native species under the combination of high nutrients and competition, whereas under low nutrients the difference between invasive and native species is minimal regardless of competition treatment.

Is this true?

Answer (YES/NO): NO